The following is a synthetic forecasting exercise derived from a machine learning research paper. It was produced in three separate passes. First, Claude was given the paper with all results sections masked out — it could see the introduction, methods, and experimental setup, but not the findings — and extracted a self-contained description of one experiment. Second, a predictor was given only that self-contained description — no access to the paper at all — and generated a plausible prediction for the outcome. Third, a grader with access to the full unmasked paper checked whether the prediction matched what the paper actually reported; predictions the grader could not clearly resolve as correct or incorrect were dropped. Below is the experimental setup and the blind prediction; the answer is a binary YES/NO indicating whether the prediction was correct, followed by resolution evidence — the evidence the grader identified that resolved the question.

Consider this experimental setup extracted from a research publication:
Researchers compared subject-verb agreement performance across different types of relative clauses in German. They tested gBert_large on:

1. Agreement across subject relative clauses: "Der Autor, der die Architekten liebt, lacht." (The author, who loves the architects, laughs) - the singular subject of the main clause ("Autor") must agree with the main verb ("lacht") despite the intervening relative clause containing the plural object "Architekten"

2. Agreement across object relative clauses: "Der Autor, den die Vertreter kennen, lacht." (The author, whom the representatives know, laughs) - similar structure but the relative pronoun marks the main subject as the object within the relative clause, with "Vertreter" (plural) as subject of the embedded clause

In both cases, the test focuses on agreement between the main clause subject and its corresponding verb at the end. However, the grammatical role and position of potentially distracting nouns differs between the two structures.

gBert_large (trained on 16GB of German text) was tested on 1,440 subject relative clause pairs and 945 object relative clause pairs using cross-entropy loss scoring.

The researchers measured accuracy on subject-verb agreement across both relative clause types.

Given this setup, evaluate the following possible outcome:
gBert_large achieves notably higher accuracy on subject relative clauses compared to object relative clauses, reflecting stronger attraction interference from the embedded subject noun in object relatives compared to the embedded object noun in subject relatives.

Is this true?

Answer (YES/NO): YES